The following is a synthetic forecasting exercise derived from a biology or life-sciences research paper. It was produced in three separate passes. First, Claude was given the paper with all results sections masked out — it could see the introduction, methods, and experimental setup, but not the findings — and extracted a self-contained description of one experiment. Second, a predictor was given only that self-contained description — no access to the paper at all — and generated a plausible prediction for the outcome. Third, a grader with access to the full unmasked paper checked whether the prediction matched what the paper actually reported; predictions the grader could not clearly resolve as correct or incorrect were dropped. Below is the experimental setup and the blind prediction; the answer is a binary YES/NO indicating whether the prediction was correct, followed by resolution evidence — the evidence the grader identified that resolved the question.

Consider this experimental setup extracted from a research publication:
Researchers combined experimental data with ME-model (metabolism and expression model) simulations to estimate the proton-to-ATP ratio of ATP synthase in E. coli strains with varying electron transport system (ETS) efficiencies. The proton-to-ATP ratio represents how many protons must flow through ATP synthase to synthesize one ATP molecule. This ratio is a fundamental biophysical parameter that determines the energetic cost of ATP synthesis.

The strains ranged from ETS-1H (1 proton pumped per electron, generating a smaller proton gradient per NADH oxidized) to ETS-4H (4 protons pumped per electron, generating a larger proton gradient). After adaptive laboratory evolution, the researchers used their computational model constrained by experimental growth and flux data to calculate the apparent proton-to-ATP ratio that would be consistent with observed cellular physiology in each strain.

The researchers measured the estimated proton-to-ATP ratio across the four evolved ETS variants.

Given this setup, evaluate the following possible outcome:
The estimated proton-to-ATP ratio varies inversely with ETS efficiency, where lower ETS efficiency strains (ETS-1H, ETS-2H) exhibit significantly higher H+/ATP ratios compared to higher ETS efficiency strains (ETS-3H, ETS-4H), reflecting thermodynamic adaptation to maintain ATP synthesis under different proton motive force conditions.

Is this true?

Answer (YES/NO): NO